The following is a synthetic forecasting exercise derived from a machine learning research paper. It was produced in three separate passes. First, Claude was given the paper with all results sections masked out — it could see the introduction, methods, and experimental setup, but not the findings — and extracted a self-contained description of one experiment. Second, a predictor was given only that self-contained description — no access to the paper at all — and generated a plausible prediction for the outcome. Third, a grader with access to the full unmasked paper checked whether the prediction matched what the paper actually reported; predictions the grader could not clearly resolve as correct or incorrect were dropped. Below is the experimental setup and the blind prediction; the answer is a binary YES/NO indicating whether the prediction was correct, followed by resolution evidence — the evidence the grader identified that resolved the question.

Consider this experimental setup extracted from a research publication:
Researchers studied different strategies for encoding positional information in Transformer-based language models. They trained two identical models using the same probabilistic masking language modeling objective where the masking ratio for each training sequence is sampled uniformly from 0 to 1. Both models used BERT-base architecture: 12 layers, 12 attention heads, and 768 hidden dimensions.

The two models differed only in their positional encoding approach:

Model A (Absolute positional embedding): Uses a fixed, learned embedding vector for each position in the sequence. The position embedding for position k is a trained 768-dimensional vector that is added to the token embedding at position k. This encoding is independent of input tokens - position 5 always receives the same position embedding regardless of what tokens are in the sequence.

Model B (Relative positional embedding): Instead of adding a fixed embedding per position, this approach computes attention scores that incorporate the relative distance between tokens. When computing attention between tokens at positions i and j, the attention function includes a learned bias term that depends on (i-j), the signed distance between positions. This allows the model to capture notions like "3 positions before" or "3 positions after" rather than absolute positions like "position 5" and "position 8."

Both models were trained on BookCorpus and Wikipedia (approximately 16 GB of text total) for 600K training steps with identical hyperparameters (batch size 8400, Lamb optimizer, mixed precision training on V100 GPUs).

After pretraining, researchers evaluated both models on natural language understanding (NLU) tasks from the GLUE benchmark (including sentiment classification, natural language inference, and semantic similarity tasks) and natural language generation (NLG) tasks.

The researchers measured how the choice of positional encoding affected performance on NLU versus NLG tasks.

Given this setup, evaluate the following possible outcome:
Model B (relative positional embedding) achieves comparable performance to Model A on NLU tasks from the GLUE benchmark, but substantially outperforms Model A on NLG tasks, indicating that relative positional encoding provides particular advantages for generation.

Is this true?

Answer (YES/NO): NO